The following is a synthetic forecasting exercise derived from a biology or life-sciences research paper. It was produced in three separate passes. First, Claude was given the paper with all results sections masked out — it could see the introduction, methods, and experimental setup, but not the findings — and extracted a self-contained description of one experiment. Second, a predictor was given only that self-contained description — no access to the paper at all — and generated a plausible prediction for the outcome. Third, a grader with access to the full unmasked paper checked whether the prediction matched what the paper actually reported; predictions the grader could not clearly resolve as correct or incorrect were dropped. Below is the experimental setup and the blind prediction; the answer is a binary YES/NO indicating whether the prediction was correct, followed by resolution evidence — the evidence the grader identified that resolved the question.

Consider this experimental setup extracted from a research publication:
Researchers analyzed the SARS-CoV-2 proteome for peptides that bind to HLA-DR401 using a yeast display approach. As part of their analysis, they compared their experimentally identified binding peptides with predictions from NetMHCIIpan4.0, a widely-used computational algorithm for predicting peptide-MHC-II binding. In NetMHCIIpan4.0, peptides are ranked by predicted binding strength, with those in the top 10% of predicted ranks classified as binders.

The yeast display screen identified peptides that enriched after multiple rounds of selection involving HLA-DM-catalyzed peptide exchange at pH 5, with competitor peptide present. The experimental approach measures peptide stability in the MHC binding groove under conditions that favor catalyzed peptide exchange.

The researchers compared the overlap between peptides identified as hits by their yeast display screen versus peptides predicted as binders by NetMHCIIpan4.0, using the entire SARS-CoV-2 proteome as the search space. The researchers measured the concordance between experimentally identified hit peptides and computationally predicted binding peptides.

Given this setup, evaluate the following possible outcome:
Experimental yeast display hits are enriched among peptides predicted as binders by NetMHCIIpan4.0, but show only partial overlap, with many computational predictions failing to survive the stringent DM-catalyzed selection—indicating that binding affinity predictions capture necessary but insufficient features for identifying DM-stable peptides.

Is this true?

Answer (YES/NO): NO